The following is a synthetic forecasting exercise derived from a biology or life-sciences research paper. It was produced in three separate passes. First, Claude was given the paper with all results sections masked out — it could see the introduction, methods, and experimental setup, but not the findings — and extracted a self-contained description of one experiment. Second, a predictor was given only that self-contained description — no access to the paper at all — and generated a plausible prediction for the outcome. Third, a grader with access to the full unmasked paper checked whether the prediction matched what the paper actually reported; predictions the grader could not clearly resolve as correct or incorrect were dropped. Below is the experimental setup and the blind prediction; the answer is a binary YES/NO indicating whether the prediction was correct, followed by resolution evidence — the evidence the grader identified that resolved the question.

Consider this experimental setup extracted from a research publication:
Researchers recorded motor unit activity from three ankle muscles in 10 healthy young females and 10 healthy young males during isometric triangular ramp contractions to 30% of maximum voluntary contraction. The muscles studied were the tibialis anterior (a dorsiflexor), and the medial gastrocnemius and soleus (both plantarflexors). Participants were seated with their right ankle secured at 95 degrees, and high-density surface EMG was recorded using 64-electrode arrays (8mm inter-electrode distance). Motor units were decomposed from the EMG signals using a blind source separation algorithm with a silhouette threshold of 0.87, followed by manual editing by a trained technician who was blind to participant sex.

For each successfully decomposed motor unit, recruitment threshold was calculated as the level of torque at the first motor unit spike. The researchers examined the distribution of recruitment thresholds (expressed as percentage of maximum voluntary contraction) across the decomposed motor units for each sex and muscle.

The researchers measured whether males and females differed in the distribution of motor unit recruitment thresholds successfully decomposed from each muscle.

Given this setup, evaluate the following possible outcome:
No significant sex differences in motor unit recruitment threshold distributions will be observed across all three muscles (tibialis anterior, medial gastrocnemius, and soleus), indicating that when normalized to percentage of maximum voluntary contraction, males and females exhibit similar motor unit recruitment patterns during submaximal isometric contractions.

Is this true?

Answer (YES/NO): NO